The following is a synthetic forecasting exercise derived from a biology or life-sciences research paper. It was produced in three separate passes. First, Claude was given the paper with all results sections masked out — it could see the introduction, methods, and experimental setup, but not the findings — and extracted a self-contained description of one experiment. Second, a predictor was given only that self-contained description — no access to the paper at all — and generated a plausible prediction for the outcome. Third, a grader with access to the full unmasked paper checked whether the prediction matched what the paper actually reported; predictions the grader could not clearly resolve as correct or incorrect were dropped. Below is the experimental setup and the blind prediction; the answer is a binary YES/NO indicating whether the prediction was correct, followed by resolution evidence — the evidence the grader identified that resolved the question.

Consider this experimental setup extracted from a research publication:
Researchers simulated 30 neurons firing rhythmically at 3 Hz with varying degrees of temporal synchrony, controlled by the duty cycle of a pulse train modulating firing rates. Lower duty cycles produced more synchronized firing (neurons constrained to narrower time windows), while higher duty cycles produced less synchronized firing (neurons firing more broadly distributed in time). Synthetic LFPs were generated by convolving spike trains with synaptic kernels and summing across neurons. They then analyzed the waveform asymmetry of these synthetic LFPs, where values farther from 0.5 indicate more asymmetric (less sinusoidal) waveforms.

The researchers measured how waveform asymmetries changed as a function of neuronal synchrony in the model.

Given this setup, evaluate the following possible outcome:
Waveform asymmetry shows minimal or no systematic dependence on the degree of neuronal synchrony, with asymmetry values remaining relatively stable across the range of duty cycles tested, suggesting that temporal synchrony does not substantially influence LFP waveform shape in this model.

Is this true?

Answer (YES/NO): NO